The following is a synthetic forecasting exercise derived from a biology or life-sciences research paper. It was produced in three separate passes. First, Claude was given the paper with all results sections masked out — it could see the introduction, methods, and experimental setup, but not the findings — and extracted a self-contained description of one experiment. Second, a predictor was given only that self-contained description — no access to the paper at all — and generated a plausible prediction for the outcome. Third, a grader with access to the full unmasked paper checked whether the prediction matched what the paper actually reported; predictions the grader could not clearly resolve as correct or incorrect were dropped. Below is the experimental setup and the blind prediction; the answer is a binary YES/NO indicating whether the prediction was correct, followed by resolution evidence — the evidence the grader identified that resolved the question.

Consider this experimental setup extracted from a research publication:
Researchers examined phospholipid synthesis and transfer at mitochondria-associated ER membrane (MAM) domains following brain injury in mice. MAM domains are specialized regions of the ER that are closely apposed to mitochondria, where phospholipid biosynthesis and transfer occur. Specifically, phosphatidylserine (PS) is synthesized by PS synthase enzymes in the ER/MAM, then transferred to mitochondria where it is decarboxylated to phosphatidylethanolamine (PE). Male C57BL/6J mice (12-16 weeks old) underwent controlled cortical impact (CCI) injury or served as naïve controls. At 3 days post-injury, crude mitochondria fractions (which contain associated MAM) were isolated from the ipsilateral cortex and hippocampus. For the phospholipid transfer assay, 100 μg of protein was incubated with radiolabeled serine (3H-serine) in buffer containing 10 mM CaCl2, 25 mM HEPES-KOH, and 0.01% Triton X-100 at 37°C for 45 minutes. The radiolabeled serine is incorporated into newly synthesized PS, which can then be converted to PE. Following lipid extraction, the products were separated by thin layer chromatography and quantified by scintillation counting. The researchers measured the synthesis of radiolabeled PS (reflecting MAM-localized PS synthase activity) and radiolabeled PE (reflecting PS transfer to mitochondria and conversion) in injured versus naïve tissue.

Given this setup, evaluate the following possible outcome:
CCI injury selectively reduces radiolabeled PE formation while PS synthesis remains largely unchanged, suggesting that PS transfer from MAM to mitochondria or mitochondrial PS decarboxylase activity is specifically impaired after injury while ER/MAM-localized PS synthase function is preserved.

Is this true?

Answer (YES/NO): NO